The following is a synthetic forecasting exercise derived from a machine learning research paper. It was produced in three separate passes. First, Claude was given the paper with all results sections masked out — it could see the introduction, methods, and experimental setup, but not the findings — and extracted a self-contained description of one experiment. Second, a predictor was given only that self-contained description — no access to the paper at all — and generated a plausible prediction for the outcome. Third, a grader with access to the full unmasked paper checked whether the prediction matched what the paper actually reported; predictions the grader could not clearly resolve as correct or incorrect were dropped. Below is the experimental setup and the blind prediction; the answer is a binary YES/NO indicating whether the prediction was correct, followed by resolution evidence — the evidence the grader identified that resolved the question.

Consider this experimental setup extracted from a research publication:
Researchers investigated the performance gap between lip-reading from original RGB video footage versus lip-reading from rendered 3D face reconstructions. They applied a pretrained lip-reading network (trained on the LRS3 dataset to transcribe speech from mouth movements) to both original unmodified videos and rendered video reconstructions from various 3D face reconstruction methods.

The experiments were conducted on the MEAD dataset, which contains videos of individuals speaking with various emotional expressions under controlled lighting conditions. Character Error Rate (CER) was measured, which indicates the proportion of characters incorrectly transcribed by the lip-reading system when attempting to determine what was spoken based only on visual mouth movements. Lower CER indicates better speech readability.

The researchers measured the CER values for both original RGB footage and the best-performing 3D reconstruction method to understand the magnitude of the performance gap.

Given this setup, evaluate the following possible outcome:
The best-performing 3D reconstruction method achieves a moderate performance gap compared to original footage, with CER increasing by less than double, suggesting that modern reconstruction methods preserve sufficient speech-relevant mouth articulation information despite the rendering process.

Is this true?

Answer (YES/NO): YES